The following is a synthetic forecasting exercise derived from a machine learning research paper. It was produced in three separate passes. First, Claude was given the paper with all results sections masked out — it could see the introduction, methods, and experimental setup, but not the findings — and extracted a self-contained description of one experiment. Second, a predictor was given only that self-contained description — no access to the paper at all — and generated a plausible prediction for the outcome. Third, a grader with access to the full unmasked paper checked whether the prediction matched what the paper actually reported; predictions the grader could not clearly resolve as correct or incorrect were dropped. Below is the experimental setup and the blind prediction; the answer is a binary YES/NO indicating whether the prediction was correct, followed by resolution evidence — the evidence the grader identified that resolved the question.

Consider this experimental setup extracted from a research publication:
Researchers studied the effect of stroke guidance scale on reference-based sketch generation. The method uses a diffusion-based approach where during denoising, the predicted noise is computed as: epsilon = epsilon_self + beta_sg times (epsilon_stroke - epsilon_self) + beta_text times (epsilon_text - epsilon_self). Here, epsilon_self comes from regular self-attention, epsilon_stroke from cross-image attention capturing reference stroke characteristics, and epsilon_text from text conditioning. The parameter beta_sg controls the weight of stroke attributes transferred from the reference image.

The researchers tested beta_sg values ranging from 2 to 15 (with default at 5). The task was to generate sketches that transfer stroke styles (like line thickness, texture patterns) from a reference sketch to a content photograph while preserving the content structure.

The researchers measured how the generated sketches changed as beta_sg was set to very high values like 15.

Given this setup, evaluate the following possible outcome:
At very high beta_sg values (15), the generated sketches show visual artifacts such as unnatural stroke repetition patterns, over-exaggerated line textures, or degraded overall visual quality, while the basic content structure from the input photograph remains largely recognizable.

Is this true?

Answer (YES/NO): NO